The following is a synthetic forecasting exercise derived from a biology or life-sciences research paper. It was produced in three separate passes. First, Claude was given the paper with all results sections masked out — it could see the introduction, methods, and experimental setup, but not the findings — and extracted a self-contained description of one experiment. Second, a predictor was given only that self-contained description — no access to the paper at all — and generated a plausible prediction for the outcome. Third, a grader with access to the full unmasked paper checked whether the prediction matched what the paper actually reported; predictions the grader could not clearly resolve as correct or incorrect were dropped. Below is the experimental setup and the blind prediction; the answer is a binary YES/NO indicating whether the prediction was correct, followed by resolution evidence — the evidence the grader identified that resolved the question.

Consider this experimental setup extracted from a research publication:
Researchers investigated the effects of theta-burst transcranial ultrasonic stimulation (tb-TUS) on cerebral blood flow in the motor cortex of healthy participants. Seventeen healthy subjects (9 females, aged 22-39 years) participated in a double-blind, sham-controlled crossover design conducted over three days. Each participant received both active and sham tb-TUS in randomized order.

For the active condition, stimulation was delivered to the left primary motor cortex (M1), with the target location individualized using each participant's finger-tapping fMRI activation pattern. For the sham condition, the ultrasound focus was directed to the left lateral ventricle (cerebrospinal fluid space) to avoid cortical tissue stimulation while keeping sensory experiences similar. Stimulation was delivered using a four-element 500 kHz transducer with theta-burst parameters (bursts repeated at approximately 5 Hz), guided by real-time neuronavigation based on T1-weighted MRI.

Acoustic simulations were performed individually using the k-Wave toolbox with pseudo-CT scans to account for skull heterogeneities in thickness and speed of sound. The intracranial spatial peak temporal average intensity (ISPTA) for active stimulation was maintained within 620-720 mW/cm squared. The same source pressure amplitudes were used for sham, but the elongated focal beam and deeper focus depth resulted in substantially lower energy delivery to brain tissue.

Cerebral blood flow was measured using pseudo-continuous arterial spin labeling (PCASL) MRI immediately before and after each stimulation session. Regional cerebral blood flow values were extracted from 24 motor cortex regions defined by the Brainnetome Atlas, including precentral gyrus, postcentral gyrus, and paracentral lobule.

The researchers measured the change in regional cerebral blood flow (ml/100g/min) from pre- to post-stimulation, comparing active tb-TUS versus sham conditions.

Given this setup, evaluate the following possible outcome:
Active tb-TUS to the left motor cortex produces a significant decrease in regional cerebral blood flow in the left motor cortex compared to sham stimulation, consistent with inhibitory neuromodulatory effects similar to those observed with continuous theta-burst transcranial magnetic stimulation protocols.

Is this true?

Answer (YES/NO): YES